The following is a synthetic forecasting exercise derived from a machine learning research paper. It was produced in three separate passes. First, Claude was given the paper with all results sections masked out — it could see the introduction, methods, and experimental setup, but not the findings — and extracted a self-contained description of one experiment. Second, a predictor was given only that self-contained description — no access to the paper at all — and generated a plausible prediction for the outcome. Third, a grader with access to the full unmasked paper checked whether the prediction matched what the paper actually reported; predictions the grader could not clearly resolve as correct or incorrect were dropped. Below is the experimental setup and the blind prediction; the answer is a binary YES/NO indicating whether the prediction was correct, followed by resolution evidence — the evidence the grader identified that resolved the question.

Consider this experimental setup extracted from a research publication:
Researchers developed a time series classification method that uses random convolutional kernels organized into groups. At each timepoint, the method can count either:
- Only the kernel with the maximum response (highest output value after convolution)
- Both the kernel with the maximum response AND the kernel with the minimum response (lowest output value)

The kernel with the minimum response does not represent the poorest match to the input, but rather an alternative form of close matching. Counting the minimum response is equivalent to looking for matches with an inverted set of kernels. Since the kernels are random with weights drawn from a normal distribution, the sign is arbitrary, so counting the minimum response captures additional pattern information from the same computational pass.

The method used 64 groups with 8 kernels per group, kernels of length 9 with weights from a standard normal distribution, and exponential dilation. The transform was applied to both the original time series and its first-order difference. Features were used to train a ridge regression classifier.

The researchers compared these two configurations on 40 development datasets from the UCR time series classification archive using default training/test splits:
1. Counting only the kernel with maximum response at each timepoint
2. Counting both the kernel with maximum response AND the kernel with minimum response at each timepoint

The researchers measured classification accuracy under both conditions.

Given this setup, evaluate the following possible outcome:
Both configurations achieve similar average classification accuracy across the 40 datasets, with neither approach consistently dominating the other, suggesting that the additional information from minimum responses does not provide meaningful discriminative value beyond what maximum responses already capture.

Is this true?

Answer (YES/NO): NO